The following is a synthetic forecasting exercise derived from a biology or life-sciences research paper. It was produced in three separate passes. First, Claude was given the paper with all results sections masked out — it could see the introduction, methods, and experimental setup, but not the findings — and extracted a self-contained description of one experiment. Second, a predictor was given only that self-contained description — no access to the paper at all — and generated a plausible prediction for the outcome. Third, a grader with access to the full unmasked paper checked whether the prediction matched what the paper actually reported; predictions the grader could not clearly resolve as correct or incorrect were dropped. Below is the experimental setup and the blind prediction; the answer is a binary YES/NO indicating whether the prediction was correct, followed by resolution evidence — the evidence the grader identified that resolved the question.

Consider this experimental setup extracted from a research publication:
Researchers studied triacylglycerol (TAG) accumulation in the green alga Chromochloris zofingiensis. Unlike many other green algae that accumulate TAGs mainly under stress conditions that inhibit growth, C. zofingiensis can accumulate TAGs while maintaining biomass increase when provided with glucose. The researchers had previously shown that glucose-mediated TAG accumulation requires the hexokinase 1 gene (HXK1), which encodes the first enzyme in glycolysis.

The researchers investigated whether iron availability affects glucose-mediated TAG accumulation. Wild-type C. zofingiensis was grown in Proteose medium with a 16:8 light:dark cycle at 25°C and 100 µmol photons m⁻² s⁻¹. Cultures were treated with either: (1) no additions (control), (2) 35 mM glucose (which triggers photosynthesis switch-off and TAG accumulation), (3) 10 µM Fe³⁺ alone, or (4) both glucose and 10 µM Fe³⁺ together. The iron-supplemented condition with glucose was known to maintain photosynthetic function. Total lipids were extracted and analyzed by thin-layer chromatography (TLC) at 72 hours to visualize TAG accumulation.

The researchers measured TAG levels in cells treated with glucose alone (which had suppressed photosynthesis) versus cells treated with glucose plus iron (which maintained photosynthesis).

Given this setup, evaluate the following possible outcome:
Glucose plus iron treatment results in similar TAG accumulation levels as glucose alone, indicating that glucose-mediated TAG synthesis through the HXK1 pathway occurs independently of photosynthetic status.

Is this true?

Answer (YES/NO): YES